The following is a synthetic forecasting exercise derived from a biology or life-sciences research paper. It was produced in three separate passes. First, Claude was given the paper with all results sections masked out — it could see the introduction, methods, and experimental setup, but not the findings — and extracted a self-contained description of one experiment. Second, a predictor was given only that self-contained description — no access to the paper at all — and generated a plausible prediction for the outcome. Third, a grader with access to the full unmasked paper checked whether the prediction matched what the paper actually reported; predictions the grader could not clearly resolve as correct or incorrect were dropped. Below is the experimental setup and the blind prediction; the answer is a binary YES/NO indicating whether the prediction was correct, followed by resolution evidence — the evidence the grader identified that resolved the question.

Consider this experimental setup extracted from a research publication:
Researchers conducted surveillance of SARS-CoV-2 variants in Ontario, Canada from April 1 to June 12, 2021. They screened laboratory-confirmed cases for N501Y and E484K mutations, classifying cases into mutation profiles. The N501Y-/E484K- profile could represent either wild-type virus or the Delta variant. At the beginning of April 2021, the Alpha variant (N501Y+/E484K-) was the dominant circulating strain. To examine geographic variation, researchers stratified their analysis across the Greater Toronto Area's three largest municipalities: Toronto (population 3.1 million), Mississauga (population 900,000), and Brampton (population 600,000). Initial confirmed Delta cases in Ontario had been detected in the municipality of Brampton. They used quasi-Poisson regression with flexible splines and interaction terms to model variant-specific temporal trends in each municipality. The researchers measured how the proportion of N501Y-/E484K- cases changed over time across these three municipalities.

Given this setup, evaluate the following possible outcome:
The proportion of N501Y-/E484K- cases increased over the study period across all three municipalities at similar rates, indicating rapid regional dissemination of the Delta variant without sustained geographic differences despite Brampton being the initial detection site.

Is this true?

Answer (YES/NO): NO